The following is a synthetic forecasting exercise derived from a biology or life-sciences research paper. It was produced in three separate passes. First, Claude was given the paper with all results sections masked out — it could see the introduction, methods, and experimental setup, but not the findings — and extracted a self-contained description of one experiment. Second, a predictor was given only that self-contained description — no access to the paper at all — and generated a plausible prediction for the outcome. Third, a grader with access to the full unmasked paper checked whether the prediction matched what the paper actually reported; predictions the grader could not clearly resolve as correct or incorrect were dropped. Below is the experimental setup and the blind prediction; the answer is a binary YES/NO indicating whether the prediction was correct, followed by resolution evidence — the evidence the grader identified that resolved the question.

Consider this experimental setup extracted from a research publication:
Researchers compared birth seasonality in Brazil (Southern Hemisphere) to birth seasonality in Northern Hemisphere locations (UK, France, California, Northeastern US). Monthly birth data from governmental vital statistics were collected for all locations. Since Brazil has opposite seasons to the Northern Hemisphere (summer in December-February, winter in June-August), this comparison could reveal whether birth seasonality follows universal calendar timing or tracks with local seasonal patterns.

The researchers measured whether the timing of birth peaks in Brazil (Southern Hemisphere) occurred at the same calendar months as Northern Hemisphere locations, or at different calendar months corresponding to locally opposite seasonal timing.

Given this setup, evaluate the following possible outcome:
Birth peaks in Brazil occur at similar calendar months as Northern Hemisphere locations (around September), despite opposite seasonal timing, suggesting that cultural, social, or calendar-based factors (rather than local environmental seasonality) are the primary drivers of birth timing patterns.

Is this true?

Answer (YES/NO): NO